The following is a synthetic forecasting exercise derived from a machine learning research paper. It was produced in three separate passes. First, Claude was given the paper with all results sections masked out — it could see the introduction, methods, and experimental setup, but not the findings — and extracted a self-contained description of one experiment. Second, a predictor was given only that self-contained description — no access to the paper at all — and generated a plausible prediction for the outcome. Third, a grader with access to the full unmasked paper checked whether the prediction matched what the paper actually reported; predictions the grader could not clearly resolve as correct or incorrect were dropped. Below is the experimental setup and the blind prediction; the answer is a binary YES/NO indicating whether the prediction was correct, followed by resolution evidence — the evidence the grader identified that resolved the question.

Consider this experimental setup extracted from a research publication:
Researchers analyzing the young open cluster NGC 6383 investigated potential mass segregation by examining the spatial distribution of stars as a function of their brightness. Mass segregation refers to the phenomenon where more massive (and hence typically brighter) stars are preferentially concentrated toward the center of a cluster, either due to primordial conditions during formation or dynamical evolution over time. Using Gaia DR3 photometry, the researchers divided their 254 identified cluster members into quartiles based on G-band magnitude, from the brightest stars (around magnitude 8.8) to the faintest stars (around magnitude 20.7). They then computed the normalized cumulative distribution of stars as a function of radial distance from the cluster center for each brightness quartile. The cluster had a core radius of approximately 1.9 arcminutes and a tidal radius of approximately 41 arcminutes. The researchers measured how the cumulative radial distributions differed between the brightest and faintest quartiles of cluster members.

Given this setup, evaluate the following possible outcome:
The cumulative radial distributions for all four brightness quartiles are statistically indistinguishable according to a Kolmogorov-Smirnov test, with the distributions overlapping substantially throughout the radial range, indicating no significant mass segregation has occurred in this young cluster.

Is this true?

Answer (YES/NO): NO